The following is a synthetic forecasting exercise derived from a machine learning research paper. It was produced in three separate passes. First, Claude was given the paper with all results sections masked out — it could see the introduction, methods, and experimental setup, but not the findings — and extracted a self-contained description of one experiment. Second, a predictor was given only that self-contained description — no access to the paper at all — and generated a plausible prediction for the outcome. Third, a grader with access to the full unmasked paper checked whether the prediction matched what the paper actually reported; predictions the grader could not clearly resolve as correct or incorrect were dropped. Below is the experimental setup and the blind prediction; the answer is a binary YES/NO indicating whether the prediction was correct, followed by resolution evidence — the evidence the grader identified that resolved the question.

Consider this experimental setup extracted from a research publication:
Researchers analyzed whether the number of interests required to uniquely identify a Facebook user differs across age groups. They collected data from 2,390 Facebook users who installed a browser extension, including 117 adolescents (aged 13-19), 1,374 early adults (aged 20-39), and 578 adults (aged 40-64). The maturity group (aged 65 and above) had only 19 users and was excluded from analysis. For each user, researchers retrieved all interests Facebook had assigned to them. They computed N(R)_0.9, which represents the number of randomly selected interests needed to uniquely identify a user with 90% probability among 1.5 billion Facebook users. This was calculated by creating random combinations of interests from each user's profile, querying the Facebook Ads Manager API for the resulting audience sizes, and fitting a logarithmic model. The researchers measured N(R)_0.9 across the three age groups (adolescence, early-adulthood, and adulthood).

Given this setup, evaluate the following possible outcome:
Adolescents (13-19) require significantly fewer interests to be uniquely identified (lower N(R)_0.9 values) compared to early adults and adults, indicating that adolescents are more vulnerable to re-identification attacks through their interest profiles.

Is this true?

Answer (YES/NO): NO